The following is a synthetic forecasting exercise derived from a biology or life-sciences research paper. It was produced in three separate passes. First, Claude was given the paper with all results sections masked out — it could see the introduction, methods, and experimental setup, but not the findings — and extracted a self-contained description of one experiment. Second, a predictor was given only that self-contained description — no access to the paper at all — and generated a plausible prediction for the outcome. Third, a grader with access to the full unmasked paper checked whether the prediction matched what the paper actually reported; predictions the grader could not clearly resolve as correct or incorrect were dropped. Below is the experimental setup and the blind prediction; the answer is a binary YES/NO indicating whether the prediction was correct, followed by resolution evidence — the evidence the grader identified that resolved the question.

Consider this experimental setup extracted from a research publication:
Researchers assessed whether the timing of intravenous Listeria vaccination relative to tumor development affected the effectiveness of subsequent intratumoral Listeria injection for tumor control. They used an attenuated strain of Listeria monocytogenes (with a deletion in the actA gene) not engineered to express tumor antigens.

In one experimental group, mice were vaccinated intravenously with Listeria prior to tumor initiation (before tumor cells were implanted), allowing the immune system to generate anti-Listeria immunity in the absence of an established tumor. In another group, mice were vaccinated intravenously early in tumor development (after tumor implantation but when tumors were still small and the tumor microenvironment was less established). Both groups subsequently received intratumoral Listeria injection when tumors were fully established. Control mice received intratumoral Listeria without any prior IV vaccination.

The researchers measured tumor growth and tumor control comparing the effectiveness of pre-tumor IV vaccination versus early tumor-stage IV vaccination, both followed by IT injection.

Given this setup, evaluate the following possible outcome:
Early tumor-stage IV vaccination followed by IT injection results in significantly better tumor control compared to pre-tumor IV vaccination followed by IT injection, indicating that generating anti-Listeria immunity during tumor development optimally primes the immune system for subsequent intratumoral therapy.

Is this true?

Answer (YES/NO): NO